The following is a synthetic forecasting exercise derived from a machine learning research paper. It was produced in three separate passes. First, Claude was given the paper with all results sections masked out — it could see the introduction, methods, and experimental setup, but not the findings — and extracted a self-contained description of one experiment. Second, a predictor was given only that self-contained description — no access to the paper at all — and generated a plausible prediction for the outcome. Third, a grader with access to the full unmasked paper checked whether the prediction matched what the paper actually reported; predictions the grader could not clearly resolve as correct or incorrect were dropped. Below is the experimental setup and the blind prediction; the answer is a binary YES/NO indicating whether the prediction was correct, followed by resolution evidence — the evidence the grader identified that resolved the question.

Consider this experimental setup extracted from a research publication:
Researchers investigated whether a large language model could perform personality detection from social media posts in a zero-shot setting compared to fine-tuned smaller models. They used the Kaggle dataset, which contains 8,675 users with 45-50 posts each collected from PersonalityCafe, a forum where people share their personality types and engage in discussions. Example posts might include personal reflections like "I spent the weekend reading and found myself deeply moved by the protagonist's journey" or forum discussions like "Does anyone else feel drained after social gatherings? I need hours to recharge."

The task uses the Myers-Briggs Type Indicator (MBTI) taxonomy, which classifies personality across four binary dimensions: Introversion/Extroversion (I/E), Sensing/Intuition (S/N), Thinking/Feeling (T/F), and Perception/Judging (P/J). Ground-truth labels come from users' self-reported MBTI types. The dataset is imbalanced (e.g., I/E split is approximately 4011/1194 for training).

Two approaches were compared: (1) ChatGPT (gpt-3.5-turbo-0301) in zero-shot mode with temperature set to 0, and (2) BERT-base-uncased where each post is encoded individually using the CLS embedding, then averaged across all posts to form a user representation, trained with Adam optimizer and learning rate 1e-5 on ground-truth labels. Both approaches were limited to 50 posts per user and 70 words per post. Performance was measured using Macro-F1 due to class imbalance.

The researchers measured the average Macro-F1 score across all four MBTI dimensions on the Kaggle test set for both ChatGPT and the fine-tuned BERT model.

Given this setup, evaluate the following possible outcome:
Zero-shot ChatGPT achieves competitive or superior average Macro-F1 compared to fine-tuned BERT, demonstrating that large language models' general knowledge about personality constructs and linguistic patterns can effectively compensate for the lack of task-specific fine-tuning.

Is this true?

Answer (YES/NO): YES